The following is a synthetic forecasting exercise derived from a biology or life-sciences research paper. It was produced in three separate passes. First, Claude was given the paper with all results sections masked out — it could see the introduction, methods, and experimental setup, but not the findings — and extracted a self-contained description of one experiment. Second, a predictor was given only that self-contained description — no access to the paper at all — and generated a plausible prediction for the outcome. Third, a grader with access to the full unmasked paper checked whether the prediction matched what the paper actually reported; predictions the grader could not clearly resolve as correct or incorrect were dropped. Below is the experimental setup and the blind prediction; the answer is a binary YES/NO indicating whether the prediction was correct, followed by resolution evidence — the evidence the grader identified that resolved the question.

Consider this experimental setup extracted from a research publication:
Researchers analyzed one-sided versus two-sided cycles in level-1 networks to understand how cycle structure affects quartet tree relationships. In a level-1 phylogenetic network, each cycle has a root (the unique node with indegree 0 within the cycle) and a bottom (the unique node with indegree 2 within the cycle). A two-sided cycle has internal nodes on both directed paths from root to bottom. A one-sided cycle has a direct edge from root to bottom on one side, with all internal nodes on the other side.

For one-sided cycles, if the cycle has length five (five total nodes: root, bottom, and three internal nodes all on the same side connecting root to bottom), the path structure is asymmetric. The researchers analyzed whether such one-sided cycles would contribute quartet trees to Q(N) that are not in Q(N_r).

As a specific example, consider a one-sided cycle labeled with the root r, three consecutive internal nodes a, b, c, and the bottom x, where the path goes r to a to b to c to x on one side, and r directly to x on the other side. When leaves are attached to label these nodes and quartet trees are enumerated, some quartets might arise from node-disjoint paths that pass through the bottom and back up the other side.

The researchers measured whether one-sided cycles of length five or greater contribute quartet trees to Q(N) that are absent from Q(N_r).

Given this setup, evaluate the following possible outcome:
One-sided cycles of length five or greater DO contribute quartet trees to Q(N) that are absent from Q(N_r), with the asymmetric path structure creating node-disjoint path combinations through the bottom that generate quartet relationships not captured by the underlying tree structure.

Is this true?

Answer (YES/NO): YES